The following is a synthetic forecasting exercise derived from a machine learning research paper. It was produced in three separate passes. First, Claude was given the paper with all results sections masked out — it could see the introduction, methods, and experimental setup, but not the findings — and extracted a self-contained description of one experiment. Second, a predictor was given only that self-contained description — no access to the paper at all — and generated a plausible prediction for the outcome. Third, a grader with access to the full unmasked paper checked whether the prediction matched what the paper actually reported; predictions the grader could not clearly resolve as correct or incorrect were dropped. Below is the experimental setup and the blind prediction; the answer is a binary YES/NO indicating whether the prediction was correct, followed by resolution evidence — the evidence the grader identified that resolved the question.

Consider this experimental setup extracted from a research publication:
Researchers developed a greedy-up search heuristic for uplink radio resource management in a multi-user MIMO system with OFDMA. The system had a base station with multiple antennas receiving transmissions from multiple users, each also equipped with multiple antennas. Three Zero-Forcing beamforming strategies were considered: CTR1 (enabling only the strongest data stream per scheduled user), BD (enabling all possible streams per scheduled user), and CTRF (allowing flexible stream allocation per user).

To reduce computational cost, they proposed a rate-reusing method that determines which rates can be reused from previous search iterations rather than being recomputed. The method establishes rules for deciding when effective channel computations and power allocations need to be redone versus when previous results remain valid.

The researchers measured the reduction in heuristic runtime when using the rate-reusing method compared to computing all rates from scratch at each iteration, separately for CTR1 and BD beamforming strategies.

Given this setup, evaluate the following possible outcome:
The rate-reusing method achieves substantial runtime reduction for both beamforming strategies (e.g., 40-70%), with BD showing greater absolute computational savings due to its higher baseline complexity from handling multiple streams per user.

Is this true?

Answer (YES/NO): NO